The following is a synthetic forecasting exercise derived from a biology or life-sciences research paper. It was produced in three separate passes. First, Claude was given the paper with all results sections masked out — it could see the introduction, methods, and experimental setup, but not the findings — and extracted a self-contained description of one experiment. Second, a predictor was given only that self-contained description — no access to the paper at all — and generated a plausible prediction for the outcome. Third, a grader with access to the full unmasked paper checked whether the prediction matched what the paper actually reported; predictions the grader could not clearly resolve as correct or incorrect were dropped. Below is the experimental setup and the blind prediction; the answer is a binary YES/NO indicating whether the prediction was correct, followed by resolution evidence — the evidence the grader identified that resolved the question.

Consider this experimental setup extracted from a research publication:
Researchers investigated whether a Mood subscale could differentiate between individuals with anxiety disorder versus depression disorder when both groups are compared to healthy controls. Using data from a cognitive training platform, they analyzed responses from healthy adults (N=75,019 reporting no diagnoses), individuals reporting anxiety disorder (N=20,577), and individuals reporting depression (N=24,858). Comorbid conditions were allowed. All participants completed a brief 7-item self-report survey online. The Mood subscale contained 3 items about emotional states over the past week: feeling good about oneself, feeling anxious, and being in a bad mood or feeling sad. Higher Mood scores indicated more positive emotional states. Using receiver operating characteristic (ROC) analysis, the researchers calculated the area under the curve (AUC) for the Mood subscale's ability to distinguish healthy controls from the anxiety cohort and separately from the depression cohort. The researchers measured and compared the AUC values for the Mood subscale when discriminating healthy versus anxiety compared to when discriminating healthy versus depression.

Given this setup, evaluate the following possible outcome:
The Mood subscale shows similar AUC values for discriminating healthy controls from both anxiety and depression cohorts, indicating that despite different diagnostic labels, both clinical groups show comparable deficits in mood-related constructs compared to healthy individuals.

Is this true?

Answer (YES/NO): NO